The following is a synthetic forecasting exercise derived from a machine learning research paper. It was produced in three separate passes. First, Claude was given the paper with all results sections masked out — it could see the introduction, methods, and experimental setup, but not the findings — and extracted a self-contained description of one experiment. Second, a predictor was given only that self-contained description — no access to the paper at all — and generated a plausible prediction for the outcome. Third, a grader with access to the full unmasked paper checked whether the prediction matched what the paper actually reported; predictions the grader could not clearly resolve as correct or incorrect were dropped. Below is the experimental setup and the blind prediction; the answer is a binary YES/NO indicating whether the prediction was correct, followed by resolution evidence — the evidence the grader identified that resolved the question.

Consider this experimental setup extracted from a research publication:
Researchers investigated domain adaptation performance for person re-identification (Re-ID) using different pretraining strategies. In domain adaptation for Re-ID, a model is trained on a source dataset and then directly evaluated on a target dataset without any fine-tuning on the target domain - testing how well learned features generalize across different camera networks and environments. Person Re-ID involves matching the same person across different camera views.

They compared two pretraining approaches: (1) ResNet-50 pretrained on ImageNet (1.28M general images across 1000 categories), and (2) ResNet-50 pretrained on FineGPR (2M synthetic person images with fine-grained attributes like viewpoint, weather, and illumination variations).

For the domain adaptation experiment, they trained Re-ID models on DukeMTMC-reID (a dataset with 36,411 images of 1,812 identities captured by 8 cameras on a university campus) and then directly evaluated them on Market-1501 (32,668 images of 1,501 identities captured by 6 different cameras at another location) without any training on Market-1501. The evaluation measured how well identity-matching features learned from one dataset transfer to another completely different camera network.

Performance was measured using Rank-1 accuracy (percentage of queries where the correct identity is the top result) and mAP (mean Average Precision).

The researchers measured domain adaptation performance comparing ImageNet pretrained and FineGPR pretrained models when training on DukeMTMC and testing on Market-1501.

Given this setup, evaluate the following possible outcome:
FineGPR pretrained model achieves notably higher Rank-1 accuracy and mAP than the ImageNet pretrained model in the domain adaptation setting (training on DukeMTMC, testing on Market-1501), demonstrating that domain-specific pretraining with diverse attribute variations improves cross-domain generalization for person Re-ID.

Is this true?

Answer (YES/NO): NO